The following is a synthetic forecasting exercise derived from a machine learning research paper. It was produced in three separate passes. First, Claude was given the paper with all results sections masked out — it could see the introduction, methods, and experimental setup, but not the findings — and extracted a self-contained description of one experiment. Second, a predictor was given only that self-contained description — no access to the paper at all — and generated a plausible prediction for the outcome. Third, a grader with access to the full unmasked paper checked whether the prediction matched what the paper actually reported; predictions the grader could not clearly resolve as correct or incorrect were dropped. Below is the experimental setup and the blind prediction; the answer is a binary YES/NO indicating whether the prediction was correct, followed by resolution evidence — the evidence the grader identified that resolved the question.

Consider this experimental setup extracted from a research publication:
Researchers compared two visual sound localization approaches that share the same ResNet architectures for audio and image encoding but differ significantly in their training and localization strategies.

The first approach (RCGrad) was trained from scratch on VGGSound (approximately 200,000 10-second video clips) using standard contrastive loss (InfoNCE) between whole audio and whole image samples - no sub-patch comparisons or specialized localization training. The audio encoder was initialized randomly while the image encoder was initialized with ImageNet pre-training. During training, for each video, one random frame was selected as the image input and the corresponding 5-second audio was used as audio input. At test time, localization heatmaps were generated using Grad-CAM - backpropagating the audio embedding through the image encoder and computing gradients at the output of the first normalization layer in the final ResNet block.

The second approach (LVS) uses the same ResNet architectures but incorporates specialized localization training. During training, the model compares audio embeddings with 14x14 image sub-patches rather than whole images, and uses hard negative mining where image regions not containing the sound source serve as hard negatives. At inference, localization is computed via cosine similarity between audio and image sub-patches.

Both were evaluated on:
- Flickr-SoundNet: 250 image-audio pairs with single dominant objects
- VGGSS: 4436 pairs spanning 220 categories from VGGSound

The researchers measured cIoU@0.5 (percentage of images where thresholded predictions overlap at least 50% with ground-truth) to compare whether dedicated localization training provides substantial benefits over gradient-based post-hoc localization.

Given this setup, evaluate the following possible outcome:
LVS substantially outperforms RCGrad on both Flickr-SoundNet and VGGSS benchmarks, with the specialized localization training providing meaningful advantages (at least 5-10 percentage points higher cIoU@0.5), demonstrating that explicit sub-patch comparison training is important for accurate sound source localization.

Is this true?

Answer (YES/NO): NO